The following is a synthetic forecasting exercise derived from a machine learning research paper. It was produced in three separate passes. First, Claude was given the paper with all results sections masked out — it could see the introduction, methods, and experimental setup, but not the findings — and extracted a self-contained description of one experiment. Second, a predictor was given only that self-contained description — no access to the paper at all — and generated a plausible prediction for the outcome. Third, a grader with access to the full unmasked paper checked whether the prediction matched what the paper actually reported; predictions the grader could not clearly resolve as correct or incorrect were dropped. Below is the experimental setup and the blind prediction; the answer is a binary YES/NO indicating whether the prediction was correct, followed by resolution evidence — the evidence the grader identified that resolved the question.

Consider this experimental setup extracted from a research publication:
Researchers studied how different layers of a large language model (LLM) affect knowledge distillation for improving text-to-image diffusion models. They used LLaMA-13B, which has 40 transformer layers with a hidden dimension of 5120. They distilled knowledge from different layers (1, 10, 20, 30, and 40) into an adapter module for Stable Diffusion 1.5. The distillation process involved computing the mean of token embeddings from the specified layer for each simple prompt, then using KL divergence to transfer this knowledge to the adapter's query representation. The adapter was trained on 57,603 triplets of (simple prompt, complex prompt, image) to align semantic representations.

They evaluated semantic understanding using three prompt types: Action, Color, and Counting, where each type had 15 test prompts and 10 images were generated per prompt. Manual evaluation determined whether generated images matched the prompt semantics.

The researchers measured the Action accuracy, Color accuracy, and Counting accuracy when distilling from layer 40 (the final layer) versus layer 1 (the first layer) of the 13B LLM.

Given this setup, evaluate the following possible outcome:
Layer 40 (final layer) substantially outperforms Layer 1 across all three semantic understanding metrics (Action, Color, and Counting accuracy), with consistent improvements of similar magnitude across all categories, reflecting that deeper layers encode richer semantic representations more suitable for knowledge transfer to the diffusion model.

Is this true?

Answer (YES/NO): NO